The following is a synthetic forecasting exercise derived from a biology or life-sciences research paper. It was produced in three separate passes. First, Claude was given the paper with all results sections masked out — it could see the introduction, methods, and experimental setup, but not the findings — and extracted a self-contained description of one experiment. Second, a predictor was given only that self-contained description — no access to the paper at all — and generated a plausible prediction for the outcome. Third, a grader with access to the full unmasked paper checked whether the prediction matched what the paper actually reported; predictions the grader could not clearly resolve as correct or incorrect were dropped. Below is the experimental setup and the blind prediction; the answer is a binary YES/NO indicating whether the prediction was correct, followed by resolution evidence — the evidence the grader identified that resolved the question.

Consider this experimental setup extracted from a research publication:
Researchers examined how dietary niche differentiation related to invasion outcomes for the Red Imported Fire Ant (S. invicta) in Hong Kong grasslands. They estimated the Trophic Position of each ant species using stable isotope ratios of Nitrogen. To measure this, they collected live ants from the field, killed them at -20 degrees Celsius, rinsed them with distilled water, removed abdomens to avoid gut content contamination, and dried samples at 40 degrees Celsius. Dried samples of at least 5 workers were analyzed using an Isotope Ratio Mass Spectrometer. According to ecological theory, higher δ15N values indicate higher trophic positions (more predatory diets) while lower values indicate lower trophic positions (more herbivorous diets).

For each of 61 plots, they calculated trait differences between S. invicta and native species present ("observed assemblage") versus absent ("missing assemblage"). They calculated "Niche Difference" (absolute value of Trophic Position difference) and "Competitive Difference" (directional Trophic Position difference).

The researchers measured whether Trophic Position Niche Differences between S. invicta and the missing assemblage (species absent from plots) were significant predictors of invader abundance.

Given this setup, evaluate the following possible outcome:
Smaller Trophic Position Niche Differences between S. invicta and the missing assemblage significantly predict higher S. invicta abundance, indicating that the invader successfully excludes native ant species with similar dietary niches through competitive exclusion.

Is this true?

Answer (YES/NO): NO